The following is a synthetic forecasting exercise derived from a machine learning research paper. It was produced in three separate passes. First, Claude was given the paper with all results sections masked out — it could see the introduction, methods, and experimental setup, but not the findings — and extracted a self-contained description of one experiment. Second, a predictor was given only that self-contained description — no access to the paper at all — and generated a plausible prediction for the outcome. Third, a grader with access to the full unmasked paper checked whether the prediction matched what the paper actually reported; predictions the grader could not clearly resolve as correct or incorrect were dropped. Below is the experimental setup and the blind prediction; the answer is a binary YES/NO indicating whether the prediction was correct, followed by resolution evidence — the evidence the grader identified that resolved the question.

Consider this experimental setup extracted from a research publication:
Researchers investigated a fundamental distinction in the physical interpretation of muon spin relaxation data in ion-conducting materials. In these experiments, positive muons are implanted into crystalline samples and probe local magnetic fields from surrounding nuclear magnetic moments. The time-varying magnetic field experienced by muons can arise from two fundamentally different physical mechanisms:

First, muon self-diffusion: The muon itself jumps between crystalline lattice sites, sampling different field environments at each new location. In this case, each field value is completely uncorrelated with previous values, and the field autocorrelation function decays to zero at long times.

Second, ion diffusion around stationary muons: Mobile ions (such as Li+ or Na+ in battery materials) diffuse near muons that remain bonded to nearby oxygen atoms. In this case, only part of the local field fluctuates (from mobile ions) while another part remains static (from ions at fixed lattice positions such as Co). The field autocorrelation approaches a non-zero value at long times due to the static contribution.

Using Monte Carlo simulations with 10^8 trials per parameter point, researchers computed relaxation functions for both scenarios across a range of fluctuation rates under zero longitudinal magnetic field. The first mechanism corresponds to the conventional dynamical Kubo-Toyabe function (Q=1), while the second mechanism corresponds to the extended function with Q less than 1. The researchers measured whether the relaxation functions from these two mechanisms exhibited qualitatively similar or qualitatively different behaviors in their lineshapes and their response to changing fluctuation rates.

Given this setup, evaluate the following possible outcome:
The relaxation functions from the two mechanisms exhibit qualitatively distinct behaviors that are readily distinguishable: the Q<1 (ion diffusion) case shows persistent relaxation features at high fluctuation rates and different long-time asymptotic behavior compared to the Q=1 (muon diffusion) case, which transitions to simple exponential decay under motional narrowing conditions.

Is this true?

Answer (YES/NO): YES